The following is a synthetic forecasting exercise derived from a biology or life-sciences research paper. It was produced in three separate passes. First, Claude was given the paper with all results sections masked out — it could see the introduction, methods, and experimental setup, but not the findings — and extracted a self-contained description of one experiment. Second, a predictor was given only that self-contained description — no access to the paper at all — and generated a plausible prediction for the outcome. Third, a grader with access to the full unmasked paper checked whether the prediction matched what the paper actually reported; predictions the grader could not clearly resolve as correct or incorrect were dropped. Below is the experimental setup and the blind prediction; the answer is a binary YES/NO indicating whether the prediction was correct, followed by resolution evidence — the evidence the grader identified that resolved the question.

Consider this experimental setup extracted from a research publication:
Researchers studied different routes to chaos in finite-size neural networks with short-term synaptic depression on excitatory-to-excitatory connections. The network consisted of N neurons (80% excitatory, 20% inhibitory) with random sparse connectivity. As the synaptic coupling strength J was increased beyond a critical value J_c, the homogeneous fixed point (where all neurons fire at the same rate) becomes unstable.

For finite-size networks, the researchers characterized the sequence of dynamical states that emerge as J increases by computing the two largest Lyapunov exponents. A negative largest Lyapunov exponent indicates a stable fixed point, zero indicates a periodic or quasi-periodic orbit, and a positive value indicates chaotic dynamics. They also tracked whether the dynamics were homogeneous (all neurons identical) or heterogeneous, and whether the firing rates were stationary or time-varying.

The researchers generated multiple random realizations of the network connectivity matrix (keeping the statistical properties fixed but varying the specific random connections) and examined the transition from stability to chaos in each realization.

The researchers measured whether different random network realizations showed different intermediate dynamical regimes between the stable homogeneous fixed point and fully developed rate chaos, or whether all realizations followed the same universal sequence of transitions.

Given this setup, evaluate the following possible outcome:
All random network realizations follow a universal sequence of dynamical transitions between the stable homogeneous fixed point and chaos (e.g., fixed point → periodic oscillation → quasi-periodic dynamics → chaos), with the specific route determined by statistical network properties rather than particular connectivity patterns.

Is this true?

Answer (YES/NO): NO